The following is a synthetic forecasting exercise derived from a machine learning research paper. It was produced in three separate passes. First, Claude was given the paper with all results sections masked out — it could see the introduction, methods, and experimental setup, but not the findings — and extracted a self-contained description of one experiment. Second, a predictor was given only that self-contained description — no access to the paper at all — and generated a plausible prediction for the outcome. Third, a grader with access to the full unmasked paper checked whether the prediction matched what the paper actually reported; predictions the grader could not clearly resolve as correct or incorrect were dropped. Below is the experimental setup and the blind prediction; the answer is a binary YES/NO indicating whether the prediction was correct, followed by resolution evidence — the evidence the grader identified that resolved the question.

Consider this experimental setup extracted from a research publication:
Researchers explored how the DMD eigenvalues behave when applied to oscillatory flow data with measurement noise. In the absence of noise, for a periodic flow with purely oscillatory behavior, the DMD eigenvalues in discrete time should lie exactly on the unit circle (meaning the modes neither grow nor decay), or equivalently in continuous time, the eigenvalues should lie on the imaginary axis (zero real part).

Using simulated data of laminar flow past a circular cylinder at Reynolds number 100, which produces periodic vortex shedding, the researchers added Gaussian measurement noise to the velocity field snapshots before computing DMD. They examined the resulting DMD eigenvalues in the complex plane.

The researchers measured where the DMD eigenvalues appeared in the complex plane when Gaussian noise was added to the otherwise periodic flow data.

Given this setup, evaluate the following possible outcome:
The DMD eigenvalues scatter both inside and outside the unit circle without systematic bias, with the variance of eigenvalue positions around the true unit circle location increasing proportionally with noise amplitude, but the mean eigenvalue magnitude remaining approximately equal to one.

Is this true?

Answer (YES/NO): NO